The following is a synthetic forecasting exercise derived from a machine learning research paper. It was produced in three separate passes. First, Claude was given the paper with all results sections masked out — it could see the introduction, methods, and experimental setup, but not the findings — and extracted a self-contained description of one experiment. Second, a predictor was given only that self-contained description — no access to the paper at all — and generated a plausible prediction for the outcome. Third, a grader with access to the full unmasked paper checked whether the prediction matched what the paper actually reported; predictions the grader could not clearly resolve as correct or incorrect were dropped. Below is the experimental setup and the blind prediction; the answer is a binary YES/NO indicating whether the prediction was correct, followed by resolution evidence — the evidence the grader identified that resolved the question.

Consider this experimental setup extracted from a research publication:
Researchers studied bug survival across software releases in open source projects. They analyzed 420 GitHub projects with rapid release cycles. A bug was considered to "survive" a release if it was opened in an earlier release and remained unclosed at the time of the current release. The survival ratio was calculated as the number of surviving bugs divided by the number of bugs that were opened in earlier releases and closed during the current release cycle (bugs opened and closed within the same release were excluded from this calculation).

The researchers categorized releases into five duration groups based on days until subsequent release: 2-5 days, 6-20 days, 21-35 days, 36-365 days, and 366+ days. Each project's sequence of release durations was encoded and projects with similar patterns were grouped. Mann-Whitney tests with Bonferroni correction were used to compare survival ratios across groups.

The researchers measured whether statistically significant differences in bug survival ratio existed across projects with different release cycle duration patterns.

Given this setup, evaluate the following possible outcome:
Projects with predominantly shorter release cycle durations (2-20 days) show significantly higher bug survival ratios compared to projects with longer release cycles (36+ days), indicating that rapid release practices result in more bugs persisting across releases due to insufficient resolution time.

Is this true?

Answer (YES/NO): NO